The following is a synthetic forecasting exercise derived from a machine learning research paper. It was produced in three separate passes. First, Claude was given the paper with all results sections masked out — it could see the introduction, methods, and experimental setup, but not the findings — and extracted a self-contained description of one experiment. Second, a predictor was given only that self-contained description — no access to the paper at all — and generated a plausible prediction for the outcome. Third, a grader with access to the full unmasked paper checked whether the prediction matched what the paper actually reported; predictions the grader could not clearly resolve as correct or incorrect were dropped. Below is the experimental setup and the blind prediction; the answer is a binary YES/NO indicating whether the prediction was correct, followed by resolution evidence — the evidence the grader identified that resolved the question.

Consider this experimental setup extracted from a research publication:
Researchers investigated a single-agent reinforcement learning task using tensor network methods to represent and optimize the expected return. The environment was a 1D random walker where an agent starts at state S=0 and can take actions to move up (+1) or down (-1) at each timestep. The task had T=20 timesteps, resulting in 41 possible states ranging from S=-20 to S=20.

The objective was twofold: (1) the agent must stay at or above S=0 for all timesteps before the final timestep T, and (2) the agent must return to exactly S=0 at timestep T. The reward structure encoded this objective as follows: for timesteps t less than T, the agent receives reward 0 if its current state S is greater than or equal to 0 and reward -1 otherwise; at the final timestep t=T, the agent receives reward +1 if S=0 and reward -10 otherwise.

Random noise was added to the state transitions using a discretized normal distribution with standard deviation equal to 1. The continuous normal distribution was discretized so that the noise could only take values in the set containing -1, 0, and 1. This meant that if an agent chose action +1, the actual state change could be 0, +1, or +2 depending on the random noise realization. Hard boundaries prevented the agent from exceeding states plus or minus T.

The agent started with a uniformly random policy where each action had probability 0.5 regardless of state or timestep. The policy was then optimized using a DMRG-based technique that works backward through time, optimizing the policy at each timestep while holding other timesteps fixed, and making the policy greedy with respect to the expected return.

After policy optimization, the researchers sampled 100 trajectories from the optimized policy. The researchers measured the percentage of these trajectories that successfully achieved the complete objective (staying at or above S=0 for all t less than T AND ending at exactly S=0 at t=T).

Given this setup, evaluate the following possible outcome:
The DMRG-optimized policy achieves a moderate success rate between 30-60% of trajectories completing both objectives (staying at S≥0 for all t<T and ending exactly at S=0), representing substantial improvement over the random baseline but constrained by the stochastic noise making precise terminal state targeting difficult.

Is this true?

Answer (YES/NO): YES